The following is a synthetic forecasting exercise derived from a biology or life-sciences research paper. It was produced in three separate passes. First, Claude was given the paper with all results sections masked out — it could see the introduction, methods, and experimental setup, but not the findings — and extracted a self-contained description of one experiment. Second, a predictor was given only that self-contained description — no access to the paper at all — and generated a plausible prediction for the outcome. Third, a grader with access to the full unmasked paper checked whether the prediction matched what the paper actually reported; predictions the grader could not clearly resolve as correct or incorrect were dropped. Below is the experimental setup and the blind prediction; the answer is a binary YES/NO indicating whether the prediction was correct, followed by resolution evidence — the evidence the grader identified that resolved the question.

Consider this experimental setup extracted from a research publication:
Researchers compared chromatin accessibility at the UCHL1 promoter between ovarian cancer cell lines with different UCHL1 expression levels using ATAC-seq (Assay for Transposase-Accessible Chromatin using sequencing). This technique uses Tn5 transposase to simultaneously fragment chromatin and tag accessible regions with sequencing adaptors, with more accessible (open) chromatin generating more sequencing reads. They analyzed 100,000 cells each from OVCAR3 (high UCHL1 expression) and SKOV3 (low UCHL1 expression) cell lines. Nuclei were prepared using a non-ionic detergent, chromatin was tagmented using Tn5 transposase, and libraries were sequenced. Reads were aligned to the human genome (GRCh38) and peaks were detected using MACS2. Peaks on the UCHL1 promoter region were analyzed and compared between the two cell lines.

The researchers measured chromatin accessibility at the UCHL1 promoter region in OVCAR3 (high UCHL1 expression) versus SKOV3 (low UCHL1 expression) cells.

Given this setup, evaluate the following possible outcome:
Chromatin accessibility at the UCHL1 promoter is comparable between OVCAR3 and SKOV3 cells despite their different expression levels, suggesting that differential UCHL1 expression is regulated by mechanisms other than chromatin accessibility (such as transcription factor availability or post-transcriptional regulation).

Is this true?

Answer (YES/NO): NO